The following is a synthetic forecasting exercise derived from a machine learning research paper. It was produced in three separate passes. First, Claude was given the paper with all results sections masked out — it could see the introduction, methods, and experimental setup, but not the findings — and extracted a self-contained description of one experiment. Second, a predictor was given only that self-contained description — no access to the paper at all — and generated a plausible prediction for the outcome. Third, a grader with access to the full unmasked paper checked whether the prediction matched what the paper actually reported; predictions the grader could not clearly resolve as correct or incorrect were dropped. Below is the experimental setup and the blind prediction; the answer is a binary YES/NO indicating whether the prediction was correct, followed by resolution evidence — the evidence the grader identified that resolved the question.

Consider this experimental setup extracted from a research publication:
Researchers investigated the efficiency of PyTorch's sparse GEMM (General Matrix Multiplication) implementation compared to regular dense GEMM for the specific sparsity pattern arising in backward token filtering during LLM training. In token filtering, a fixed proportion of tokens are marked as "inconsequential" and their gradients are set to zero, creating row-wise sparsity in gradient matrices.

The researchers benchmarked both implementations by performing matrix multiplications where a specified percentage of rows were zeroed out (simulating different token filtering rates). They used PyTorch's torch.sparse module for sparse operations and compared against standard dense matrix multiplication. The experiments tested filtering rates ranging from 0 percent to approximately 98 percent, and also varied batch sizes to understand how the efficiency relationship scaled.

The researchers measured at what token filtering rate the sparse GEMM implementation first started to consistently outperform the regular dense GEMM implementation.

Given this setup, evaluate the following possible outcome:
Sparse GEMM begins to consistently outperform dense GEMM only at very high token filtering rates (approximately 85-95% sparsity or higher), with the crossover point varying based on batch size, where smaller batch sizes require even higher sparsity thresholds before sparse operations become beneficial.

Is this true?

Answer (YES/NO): NO